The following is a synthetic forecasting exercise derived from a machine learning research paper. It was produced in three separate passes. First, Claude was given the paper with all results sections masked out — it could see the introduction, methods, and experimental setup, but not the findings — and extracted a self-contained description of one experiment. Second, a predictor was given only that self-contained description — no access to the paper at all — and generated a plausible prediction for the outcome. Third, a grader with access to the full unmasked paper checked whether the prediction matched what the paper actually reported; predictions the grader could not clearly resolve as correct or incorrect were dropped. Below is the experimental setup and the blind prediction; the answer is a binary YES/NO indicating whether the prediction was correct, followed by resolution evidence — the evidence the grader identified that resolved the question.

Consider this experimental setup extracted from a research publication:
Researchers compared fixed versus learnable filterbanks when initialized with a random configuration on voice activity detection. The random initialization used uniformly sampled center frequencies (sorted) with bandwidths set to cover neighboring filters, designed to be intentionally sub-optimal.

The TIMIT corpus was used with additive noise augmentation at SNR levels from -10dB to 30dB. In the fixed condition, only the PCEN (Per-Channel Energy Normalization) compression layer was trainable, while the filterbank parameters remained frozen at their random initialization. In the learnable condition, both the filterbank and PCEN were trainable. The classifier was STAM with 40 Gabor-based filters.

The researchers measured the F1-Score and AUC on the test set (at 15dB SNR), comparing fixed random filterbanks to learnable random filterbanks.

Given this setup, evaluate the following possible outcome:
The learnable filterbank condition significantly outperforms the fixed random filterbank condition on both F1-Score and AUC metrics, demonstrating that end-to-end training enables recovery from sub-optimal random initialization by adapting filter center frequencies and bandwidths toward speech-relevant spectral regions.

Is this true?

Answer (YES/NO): NO